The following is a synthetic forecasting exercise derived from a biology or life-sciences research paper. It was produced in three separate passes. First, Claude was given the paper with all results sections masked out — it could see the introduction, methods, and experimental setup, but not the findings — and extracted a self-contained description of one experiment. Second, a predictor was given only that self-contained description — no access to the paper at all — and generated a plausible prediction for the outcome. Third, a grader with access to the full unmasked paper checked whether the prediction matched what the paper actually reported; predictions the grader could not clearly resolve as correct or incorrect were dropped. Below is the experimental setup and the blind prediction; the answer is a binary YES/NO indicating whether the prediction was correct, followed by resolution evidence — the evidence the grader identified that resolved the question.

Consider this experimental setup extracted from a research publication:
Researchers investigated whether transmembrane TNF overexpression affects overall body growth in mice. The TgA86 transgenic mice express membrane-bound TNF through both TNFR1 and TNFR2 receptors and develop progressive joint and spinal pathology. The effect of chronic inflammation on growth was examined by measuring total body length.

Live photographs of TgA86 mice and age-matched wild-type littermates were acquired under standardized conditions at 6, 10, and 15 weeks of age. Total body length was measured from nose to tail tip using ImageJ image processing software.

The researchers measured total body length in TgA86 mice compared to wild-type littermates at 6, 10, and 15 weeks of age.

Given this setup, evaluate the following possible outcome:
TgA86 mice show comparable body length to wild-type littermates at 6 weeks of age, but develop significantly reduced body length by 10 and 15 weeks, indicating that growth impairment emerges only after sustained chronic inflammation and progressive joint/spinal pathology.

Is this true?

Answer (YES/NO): NO